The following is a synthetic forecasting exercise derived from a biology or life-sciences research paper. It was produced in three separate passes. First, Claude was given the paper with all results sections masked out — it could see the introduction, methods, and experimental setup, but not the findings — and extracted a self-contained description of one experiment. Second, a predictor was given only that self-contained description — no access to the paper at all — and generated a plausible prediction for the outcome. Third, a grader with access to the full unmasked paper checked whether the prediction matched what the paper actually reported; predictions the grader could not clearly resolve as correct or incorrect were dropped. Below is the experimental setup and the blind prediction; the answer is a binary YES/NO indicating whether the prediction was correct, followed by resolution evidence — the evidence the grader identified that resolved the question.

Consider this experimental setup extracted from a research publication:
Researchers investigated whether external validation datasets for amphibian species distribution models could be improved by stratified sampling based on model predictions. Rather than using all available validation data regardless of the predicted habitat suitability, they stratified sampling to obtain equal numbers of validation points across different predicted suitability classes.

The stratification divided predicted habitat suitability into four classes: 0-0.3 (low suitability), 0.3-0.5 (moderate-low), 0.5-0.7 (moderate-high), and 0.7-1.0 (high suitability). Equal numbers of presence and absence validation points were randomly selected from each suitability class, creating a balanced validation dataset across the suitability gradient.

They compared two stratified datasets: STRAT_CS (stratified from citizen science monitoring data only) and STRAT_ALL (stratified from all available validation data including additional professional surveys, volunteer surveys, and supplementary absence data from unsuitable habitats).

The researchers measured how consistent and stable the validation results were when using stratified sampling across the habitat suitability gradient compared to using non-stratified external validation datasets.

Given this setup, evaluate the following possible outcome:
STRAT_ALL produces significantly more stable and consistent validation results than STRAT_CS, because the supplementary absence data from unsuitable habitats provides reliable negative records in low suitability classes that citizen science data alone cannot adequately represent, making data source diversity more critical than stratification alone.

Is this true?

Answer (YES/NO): NO